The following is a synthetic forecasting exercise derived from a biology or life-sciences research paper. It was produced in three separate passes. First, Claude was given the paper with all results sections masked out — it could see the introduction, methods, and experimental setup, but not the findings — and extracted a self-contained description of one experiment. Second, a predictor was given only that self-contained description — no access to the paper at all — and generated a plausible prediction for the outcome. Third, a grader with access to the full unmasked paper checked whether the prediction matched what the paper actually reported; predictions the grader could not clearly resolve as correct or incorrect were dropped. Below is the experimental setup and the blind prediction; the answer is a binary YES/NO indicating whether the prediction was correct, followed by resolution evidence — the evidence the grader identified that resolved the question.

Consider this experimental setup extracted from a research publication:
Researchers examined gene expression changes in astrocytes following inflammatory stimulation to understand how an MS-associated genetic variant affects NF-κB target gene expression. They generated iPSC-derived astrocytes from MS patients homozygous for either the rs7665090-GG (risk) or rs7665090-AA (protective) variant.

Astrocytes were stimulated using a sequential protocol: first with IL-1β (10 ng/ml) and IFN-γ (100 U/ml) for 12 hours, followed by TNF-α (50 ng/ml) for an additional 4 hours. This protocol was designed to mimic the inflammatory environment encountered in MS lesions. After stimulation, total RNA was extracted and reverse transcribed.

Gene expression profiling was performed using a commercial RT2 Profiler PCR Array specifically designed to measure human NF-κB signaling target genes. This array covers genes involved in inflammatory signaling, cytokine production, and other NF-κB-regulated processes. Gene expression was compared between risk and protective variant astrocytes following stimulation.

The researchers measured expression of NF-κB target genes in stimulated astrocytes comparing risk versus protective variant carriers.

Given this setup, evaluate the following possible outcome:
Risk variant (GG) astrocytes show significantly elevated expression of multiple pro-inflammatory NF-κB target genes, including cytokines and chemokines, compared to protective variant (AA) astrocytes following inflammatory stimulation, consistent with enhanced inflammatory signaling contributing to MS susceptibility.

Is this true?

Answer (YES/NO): YES